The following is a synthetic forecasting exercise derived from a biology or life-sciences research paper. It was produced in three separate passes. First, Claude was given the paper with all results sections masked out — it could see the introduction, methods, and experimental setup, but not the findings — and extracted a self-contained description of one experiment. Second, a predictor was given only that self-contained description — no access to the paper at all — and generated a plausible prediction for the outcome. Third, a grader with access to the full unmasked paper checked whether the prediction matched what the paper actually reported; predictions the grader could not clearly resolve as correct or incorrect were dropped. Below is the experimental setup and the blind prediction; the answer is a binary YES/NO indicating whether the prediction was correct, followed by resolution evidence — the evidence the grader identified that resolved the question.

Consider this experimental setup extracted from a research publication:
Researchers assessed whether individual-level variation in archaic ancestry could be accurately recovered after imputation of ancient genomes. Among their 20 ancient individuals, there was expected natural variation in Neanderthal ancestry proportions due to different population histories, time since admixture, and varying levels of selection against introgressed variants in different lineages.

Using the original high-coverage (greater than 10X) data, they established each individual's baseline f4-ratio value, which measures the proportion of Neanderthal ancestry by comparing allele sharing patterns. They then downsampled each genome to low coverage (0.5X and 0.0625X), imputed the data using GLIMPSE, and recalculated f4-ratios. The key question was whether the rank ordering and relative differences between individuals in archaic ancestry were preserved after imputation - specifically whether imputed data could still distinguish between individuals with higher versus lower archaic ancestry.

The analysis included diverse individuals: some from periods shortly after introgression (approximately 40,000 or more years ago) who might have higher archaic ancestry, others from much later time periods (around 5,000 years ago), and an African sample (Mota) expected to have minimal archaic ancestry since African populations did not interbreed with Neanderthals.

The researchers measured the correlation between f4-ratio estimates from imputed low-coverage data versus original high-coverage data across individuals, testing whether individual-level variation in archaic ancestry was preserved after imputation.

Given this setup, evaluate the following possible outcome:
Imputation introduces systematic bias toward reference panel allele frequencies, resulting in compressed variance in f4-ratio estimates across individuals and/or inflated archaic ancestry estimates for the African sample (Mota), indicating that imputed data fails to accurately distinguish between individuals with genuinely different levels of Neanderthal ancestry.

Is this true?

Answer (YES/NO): NO